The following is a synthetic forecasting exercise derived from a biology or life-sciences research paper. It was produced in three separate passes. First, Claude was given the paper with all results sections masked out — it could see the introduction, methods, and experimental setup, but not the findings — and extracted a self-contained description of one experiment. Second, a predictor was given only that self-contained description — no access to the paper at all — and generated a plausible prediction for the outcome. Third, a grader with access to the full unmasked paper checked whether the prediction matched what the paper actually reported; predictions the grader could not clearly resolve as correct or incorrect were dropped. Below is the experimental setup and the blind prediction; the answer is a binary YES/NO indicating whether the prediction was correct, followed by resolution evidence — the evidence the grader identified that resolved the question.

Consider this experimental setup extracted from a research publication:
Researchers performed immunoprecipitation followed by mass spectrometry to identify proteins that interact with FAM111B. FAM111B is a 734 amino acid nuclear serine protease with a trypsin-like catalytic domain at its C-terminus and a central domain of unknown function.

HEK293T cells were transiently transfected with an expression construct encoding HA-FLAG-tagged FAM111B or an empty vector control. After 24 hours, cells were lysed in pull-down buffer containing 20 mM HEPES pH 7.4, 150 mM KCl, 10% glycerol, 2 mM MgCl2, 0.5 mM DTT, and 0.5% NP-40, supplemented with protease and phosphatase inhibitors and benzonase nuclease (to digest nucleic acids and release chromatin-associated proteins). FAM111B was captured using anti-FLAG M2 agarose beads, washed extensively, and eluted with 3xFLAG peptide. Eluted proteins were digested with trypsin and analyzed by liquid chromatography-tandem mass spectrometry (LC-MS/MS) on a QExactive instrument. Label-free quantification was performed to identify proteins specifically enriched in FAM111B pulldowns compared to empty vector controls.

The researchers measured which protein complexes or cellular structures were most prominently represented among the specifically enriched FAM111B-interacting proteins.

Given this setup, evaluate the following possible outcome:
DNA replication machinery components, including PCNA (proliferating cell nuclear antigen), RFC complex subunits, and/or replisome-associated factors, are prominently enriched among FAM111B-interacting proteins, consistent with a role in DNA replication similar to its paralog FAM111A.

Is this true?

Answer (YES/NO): NO